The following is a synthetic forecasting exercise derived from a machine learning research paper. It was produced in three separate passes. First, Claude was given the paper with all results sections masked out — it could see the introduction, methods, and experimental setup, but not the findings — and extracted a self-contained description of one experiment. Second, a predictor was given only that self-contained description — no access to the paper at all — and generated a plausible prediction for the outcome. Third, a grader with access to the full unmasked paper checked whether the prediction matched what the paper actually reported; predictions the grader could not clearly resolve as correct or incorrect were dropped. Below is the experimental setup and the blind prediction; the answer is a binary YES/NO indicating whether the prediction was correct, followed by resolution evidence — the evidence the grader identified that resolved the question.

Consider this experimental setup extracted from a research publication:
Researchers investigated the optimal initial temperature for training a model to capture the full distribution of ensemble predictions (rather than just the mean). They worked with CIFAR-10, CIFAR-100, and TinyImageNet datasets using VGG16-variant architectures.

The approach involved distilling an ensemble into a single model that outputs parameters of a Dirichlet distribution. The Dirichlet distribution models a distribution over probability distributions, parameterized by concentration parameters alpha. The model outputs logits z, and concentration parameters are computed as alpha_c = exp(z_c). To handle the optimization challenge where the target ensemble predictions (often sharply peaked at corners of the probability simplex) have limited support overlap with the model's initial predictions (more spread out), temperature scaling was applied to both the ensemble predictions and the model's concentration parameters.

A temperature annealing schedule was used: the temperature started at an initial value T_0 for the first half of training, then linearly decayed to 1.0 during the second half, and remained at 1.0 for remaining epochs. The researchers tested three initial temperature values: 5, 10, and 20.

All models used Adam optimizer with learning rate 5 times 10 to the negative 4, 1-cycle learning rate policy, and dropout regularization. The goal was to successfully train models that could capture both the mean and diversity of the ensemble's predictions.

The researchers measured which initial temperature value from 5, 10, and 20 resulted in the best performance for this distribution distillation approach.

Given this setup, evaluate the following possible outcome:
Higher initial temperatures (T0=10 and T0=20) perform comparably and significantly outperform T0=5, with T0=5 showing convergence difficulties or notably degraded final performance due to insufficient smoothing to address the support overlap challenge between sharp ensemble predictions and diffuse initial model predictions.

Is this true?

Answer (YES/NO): NO